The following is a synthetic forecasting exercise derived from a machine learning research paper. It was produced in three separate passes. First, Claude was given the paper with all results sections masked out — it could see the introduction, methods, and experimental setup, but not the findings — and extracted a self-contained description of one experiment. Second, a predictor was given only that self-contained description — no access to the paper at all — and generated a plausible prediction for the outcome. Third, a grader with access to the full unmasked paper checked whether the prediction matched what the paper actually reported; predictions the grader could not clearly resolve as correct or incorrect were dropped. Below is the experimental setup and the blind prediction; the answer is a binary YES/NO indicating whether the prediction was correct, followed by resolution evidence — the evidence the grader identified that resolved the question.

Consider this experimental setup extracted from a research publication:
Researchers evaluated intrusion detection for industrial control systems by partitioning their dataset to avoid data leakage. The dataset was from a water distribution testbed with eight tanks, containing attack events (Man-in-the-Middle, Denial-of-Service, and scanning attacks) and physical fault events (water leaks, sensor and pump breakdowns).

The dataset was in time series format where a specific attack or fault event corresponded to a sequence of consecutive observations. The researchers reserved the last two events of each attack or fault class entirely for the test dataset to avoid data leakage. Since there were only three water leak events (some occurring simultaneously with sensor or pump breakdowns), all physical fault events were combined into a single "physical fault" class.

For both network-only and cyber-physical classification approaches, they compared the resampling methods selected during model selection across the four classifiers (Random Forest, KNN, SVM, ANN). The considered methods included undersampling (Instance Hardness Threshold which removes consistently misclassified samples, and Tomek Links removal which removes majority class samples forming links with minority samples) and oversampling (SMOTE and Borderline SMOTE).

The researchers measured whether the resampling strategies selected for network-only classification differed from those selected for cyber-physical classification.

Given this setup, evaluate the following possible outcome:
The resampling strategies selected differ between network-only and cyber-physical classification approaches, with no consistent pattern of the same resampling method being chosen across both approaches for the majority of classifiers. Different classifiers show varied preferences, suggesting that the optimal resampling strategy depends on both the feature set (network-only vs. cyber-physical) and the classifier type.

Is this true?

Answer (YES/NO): YES